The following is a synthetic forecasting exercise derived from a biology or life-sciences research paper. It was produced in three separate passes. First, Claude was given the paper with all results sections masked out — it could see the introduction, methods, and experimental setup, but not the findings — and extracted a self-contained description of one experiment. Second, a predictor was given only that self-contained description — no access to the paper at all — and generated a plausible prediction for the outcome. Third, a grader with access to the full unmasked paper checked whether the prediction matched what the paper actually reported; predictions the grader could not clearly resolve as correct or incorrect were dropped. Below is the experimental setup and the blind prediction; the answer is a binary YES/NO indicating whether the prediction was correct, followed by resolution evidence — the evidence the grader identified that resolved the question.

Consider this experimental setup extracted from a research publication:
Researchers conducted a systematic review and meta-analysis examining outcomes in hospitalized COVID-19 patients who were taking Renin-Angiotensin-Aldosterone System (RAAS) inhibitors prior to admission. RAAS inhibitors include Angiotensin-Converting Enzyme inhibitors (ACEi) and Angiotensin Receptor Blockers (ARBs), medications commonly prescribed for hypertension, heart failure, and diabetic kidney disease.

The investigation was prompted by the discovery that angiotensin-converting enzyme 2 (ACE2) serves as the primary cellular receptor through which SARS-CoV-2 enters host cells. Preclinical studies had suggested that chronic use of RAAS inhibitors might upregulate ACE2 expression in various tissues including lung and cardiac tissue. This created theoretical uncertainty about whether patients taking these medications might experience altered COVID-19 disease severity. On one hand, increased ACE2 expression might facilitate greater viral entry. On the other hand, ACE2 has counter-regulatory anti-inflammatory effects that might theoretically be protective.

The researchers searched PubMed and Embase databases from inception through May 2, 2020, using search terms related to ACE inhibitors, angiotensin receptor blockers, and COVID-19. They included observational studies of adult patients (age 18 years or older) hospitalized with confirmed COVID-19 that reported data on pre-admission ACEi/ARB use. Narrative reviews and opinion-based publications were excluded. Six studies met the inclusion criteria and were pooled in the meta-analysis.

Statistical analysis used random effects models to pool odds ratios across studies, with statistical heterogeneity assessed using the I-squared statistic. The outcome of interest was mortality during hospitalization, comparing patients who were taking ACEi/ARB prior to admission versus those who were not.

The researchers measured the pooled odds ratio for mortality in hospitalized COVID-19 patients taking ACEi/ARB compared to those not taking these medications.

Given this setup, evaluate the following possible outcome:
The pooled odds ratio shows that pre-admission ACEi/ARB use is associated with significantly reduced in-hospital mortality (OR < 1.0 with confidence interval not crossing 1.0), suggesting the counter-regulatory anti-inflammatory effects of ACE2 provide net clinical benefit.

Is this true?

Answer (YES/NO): NO